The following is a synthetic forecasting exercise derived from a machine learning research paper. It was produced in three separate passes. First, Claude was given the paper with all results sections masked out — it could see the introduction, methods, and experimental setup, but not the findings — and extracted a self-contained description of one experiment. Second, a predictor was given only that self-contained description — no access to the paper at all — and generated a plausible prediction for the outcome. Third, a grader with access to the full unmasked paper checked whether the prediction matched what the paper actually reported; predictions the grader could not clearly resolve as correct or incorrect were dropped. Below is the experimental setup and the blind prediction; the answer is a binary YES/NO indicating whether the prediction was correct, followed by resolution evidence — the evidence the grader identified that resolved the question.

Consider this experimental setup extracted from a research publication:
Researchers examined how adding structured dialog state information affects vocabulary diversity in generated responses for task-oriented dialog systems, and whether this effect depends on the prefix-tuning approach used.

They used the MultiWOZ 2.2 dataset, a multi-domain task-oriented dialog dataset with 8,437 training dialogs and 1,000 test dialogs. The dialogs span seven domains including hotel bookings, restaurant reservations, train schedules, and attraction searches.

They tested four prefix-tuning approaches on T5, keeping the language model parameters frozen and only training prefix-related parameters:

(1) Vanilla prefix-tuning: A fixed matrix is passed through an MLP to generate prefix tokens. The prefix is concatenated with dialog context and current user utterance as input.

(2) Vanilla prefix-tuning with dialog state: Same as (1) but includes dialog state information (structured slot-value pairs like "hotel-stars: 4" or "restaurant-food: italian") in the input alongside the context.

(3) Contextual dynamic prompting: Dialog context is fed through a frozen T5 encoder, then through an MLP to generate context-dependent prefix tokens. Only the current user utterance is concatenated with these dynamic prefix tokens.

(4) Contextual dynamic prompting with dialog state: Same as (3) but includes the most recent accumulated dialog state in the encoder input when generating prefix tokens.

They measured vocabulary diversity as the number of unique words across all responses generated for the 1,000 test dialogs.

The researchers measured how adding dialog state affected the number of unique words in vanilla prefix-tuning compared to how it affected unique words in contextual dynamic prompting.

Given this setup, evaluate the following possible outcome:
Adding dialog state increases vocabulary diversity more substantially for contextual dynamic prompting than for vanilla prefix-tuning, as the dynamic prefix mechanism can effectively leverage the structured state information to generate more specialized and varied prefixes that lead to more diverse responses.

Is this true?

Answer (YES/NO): NO